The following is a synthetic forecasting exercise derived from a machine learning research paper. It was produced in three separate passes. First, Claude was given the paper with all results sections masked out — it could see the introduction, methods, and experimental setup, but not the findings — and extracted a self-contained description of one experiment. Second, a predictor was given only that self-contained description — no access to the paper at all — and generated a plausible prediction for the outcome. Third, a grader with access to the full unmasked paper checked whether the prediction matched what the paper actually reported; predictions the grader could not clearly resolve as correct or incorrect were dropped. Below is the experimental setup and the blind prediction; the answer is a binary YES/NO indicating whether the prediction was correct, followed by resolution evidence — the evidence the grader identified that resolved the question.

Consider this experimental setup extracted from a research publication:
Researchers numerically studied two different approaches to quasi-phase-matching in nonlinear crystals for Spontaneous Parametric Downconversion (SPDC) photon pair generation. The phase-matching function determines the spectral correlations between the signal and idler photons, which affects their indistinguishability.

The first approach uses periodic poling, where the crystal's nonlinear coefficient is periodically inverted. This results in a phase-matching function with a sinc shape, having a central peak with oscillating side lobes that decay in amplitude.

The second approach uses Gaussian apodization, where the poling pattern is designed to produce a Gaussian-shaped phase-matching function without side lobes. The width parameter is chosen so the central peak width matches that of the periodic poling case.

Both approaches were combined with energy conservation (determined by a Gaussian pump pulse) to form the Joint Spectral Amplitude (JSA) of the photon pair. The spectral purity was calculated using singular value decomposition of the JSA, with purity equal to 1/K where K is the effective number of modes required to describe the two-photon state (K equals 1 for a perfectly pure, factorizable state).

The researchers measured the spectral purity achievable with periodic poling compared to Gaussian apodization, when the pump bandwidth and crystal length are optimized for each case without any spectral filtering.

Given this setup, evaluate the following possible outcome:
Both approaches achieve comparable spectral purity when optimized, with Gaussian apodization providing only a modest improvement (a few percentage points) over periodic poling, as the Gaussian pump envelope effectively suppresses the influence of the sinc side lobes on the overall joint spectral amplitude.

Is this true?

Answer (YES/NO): NO